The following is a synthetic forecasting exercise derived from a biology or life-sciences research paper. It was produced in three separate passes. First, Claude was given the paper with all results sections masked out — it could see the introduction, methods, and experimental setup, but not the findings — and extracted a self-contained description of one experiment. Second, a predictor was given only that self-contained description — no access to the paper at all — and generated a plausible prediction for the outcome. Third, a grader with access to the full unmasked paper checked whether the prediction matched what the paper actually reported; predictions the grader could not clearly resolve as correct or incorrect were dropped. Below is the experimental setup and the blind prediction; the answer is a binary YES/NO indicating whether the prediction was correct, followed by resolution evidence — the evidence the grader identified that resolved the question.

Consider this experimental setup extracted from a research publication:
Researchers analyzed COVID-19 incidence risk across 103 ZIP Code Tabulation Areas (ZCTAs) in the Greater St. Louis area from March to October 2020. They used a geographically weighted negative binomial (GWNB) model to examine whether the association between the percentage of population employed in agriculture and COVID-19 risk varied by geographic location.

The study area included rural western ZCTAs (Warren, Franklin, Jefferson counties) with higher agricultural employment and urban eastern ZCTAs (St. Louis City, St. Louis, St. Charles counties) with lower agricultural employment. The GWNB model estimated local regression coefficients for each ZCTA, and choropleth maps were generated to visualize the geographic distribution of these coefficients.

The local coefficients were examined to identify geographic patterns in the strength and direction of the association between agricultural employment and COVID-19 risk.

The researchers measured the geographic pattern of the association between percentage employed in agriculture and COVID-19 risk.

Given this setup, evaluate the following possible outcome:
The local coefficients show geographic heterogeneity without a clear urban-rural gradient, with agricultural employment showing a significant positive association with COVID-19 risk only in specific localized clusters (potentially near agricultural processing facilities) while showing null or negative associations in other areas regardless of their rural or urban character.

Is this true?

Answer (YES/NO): NO